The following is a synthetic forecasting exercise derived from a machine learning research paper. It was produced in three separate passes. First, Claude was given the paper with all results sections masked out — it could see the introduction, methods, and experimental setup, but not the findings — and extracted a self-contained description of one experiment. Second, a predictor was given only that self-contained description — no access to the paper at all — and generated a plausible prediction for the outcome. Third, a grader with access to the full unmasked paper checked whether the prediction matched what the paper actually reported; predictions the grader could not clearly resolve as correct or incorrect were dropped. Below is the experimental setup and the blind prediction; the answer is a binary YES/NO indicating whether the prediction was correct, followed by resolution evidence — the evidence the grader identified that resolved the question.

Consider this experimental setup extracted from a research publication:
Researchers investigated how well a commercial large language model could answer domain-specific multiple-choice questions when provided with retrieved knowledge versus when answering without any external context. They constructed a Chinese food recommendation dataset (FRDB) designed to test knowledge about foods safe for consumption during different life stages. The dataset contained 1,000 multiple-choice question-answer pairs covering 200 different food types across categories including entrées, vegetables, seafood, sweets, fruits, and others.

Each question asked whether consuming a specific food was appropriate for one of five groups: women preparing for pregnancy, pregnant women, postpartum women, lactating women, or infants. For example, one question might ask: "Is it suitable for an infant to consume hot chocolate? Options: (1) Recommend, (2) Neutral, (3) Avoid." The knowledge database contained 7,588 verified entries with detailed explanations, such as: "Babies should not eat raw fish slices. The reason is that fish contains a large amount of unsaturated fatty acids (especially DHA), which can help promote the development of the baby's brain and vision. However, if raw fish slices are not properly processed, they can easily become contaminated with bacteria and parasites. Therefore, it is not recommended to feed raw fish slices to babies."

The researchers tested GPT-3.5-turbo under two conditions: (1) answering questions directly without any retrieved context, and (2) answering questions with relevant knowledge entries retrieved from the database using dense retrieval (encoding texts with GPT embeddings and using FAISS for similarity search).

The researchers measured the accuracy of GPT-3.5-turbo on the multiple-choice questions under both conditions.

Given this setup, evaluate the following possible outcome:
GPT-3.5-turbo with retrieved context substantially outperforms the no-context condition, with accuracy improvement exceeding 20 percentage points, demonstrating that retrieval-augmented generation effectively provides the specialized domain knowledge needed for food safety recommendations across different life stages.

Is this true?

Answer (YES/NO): YES